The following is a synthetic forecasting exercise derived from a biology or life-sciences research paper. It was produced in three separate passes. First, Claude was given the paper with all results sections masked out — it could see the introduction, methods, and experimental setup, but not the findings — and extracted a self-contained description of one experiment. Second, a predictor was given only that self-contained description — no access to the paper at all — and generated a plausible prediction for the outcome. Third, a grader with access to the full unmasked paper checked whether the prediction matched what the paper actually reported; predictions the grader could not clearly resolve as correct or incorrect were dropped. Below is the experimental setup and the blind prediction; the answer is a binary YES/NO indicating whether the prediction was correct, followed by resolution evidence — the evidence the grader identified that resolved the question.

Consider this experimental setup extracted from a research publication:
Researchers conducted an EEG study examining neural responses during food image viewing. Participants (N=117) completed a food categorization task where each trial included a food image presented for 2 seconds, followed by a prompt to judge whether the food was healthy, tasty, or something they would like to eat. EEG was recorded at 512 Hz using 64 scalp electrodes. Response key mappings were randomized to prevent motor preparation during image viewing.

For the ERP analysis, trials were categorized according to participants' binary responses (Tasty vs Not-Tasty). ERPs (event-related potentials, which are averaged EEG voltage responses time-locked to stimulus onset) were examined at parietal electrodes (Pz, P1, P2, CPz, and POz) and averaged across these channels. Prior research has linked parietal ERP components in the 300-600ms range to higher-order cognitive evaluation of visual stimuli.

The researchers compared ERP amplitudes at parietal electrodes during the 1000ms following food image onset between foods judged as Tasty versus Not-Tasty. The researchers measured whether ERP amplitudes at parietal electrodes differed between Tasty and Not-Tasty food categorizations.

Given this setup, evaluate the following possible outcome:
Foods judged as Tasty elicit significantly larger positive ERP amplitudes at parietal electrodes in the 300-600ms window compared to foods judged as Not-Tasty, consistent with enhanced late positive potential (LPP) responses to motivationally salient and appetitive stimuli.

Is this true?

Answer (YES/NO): YES